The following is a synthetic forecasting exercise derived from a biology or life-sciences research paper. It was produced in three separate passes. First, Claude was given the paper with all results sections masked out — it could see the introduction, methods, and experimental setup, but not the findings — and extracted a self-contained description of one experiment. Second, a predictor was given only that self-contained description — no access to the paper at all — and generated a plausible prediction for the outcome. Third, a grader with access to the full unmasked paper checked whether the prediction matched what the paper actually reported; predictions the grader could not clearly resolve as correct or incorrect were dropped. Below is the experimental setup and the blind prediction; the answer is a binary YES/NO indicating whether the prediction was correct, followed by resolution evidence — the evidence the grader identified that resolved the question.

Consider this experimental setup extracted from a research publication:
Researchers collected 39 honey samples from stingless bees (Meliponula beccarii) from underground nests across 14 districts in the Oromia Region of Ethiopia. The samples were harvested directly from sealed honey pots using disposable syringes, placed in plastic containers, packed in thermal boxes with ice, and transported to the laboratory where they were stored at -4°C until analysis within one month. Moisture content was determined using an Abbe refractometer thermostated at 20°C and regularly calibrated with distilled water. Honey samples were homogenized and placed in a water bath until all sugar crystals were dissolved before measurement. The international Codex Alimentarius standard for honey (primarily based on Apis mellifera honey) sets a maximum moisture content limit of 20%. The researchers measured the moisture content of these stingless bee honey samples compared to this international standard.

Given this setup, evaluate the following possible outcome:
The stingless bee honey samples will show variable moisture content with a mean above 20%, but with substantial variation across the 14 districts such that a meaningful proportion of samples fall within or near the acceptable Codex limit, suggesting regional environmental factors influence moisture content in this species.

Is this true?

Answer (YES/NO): NO